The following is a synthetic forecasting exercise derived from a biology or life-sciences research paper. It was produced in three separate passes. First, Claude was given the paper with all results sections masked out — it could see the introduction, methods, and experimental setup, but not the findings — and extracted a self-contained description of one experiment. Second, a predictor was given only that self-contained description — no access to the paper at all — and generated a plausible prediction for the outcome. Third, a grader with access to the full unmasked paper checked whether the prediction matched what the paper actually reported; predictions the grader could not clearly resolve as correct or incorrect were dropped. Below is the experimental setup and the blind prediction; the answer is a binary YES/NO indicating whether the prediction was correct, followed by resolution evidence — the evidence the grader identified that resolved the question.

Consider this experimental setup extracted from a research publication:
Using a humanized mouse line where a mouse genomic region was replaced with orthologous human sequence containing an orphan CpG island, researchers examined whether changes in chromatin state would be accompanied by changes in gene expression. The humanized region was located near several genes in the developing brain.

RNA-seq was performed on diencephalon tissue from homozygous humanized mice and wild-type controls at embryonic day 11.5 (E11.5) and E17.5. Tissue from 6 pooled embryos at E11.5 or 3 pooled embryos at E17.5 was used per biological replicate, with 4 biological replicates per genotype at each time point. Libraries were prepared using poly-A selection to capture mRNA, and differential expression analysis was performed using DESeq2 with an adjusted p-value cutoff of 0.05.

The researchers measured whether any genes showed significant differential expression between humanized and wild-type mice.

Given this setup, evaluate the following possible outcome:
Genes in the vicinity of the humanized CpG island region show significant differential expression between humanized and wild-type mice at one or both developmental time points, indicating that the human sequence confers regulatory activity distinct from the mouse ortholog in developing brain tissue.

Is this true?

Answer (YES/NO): NO